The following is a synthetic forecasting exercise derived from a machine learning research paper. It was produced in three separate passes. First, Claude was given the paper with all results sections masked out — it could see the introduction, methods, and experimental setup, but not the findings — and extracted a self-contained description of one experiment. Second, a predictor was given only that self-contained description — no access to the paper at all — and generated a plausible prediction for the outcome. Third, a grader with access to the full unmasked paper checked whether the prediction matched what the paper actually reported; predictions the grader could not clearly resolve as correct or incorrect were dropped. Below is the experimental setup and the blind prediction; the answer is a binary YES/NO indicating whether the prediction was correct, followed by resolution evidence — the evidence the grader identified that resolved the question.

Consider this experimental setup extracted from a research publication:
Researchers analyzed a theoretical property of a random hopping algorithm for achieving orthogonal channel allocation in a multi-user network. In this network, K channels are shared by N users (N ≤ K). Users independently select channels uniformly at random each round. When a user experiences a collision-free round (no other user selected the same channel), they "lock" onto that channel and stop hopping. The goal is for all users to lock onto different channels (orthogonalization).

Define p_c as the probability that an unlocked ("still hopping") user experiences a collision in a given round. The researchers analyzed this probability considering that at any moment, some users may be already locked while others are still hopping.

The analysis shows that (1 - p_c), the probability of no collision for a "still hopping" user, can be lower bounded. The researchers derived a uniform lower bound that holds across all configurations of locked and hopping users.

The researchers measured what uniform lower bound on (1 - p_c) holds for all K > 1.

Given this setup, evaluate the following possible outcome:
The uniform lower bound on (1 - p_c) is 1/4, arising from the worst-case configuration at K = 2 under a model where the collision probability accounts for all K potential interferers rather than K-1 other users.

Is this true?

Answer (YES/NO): NO